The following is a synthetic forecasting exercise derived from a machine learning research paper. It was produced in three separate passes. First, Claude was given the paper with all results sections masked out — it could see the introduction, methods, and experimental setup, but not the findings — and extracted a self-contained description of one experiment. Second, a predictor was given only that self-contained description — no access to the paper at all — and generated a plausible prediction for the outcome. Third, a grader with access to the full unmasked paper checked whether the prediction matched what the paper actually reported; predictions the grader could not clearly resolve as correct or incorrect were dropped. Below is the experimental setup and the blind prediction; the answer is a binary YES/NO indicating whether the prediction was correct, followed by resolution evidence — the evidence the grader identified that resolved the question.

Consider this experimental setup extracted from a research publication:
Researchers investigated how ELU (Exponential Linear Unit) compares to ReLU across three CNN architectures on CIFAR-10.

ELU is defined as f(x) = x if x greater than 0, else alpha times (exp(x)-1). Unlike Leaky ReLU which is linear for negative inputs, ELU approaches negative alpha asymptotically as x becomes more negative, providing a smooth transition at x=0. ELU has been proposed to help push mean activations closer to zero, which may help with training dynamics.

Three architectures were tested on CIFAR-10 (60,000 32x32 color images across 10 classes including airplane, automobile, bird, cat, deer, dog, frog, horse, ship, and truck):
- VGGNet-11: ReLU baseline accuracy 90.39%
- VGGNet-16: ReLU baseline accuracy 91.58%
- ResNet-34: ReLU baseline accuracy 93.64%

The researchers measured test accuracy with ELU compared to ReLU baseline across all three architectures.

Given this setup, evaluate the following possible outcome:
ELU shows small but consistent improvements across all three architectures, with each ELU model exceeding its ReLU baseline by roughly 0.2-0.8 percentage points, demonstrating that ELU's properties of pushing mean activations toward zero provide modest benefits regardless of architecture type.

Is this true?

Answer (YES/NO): NO